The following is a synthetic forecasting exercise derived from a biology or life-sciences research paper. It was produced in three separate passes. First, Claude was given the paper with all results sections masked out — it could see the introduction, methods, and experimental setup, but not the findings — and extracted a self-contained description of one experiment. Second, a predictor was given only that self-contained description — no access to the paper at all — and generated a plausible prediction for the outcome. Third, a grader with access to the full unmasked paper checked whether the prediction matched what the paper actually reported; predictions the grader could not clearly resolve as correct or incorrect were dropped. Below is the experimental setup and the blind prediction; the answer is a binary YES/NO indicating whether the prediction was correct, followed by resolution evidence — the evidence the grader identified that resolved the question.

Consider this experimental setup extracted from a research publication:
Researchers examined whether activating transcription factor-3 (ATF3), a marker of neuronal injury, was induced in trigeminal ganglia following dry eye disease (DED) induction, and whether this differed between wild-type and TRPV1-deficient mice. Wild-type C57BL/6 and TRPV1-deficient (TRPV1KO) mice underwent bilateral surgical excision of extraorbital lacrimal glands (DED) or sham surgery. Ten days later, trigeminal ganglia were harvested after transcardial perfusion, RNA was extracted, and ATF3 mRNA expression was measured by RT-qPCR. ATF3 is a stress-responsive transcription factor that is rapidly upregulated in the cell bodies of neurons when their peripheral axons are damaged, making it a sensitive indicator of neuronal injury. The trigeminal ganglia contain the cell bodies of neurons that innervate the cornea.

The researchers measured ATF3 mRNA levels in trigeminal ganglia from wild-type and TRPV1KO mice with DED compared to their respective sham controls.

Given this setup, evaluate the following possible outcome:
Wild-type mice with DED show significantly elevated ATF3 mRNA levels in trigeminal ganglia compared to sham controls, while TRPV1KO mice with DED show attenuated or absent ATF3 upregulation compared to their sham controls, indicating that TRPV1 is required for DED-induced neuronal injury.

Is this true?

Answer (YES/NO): YES